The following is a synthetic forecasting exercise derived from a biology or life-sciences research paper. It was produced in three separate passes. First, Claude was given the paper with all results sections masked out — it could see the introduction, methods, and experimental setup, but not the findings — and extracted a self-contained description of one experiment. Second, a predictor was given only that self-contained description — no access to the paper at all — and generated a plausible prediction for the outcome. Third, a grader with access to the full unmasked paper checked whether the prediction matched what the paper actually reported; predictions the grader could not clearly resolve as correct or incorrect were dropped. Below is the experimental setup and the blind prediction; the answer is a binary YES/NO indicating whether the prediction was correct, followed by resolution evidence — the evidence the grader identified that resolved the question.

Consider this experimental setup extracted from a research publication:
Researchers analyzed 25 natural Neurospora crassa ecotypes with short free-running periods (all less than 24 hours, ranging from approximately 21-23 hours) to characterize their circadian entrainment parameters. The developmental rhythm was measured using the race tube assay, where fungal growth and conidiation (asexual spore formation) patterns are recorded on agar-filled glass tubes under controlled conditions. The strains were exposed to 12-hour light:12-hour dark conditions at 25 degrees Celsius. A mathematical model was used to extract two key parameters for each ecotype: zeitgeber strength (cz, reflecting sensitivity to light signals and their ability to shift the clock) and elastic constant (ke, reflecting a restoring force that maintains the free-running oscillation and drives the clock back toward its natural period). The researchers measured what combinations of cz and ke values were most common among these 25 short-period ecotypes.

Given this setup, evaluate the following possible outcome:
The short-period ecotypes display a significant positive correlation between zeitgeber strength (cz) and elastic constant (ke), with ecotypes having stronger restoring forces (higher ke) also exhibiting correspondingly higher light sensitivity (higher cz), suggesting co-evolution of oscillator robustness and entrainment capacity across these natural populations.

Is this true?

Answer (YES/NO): NO